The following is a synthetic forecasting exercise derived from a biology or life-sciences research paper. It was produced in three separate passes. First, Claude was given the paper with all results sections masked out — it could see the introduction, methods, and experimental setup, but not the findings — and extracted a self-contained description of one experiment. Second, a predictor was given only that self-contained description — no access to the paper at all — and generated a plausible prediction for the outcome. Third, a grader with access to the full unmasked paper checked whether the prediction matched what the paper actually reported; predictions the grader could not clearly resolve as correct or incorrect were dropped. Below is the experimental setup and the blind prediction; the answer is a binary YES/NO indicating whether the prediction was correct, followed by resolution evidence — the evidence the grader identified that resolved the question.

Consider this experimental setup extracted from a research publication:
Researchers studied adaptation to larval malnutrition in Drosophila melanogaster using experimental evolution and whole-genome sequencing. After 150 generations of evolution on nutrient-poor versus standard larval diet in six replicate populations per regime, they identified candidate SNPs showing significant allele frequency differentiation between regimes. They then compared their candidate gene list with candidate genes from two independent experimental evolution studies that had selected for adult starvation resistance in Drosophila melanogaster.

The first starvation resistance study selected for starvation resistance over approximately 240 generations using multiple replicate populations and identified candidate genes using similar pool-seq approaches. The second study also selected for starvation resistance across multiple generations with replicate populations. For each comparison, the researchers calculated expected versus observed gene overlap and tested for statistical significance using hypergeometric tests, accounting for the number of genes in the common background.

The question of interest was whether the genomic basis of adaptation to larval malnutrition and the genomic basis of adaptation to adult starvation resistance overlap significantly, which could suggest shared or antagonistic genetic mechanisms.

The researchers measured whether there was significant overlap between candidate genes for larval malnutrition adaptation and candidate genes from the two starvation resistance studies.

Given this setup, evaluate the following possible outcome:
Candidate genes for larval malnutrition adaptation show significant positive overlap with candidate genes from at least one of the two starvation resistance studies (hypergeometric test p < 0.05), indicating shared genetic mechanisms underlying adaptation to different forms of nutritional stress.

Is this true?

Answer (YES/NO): YES